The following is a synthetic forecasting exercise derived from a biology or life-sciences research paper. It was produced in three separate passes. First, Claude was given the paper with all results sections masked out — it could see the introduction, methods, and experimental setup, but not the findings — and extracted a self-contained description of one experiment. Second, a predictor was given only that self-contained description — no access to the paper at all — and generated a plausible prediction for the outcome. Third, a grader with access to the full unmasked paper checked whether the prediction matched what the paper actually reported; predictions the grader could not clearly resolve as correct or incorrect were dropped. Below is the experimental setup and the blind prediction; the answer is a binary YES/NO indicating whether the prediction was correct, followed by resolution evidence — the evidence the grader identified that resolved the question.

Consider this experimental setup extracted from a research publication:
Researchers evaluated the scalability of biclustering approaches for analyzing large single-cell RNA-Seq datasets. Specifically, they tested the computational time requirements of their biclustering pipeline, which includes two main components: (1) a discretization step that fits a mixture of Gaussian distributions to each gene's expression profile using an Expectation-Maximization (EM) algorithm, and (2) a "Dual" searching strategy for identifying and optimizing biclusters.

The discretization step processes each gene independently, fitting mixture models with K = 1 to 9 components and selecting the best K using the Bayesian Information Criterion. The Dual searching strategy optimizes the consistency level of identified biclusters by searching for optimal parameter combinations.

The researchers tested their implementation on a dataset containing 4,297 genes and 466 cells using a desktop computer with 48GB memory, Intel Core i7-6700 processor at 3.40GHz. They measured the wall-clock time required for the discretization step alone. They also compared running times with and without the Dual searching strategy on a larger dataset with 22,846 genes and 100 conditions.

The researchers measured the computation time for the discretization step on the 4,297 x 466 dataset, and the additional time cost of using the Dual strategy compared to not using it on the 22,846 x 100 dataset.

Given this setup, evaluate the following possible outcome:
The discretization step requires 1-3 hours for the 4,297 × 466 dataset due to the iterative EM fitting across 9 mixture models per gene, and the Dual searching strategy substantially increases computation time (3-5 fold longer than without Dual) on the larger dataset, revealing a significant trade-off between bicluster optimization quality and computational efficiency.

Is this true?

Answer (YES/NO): NO